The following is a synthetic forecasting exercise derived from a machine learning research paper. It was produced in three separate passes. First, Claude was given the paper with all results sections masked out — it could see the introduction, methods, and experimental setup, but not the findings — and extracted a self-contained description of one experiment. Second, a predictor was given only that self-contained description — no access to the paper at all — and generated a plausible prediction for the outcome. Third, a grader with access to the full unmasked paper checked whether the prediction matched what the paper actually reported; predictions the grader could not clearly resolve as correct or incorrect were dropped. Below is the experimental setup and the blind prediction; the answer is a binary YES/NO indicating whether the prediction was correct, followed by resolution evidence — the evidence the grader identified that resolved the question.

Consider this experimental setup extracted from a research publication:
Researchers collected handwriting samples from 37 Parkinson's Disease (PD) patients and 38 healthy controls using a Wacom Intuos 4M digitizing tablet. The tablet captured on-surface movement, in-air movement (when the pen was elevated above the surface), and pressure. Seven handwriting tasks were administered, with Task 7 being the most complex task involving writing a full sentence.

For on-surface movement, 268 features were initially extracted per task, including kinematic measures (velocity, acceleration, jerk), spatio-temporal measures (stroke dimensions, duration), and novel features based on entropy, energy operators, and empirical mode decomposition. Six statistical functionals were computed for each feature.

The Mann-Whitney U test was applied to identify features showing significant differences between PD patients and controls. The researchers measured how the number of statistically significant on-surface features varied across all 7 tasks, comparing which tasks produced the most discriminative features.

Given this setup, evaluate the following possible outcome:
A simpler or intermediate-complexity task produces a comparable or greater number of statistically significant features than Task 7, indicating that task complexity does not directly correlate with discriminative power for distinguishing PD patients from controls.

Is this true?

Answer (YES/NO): NO